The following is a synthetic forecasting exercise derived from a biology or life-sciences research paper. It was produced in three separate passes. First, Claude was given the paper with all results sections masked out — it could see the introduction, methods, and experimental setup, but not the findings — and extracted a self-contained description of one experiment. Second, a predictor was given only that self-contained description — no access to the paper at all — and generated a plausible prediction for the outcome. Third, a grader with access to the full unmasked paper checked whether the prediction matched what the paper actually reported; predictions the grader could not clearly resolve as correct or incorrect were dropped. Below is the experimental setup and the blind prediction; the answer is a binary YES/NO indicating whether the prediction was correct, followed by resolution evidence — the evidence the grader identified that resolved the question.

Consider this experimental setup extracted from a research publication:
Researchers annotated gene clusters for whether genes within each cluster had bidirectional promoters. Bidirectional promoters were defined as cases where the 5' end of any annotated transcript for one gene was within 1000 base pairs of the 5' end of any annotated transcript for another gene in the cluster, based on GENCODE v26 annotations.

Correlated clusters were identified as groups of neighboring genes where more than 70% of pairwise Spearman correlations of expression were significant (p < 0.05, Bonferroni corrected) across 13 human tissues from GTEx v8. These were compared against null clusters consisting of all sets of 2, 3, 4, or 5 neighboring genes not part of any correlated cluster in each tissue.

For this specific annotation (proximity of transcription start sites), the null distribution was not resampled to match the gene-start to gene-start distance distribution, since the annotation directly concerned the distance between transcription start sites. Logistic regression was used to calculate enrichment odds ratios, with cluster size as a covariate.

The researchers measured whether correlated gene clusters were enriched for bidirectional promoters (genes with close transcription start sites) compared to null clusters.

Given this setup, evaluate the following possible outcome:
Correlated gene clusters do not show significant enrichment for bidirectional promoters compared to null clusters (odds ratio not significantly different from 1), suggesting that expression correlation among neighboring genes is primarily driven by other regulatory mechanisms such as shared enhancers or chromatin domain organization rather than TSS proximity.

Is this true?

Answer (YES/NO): NO